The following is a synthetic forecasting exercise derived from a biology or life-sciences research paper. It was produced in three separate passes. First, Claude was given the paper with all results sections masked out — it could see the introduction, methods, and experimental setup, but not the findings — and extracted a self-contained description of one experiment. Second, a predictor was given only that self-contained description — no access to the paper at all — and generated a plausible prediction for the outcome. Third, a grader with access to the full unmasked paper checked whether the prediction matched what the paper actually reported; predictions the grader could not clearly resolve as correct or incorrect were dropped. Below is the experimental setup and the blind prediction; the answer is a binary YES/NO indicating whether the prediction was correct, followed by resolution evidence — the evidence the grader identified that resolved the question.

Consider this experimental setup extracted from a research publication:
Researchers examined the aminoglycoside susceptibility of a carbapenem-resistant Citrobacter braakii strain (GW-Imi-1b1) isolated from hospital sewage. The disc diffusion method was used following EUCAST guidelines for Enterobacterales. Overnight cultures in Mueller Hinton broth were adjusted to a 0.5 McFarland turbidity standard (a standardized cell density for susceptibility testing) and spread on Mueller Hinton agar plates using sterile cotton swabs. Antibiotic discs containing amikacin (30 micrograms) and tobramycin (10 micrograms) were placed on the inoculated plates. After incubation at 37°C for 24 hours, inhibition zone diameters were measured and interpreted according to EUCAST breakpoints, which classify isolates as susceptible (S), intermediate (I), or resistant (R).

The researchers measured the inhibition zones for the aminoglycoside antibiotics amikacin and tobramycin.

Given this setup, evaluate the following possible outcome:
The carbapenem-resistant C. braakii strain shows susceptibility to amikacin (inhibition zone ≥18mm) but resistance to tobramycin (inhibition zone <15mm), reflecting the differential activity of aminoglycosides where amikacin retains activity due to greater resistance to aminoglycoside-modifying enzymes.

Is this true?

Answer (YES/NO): YES